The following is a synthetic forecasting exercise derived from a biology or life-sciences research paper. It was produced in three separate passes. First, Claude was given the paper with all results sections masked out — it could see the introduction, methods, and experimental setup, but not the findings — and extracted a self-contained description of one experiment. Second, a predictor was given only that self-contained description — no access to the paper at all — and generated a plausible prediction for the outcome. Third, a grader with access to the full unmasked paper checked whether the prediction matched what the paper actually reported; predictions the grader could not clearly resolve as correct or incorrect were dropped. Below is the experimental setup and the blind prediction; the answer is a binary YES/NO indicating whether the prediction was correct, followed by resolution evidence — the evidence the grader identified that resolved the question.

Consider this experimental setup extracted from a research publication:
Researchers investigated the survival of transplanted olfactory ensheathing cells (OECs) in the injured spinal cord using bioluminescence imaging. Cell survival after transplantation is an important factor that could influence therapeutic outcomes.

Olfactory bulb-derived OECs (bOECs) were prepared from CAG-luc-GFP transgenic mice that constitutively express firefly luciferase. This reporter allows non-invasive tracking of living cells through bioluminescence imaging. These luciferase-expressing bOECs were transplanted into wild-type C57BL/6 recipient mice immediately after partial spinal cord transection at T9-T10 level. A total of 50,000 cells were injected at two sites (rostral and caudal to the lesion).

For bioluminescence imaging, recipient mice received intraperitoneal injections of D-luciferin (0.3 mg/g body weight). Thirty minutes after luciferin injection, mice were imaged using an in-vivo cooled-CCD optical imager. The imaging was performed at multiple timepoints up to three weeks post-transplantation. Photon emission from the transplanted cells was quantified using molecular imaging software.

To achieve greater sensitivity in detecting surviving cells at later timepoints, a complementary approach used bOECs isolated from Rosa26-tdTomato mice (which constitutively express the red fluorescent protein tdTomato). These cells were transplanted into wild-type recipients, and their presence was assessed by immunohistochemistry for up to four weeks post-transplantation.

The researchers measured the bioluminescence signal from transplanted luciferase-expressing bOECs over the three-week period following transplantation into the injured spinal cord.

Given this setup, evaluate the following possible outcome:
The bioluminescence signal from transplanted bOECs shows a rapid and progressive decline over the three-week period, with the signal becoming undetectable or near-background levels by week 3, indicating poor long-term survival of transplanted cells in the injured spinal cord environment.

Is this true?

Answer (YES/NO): YES